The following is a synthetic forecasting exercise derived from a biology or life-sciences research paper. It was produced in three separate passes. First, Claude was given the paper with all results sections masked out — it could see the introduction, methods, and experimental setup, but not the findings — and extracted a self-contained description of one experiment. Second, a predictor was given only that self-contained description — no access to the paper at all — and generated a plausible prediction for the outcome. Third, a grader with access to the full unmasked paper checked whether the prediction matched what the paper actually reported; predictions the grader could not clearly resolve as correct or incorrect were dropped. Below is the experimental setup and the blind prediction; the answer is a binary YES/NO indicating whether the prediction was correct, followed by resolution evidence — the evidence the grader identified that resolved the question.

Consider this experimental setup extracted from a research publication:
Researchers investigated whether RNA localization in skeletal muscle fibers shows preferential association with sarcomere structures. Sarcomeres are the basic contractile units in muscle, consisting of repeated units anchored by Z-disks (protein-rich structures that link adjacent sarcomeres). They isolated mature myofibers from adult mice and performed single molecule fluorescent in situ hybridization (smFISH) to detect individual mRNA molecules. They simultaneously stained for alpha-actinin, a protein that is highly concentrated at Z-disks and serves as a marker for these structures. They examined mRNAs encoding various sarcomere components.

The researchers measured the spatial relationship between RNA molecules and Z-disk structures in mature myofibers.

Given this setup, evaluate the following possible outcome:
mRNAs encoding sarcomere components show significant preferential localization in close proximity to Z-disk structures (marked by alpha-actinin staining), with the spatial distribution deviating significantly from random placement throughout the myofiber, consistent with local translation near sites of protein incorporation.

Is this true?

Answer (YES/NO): YES